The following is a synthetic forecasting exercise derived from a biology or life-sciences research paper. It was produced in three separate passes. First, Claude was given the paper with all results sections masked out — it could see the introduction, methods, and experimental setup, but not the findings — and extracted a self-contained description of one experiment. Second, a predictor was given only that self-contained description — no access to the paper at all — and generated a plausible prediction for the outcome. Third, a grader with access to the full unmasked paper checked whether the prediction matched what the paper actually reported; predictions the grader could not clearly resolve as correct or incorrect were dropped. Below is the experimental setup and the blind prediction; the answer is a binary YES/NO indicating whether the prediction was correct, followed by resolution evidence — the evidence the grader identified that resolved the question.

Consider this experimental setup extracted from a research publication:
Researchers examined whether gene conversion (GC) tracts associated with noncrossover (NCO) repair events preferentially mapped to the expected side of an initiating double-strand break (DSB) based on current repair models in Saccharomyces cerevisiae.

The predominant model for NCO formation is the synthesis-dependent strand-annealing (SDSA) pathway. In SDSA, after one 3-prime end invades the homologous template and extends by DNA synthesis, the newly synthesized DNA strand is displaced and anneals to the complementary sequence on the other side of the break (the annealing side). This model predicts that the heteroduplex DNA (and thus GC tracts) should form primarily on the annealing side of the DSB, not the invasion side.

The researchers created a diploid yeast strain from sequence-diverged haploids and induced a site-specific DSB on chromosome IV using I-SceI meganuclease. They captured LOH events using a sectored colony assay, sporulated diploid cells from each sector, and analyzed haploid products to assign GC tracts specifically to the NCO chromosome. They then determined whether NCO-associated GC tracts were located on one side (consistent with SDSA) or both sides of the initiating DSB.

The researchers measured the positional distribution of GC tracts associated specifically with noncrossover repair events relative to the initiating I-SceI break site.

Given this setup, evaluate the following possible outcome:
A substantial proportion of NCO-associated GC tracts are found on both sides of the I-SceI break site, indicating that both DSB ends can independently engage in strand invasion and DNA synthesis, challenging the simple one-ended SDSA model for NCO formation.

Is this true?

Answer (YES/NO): YES